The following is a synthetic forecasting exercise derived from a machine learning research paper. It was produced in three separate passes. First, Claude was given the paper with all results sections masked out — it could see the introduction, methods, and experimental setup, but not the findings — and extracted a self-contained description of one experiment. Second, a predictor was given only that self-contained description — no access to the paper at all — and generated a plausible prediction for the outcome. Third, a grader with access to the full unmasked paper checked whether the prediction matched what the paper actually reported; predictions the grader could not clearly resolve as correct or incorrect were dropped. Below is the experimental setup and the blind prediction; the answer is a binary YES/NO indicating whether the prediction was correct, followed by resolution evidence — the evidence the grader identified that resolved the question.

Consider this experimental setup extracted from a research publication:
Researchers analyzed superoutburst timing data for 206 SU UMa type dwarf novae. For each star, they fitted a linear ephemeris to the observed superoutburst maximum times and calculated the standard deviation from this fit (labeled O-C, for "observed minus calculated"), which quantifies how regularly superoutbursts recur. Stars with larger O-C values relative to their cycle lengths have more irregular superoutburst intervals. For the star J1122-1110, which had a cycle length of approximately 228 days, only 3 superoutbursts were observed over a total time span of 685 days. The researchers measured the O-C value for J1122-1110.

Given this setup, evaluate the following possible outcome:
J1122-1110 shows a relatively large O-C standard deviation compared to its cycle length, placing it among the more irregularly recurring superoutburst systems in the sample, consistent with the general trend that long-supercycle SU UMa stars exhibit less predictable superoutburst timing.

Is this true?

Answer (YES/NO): NO